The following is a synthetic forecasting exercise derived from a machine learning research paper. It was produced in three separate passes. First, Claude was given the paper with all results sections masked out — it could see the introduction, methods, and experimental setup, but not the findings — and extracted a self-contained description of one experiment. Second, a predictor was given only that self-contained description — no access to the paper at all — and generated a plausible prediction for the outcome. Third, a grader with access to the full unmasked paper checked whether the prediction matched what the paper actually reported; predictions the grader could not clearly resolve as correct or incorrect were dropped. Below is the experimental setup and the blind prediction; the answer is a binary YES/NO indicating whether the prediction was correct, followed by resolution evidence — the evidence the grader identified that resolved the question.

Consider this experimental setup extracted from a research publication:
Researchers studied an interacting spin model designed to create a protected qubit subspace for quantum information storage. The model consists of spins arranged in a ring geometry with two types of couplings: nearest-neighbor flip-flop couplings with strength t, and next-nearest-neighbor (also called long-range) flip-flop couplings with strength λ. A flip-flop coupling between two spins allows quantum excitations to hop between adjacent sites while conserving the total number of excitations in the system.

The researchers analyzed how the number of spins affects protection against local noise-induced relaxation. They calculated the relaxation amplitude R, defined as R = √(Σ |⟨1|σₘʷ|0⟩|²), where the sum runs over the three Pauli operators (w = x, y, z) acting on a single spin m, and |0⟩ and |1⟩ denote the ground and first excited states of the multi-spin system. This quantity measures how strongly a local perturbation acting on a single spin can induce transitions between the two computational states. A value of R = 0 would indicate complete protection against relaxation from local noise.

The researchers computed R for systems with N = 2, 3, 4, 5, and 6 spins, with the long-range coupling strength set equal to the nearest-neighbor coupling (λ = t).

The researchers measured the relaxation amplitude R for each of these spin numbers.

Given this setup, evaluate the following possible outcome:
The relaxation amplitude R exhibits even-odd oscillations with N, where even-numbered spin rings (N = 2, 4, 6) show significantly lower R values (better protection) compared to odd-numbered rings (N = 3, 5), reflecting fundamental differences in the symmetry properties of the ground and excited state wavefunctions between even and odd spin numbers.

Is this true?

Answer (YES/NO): NO